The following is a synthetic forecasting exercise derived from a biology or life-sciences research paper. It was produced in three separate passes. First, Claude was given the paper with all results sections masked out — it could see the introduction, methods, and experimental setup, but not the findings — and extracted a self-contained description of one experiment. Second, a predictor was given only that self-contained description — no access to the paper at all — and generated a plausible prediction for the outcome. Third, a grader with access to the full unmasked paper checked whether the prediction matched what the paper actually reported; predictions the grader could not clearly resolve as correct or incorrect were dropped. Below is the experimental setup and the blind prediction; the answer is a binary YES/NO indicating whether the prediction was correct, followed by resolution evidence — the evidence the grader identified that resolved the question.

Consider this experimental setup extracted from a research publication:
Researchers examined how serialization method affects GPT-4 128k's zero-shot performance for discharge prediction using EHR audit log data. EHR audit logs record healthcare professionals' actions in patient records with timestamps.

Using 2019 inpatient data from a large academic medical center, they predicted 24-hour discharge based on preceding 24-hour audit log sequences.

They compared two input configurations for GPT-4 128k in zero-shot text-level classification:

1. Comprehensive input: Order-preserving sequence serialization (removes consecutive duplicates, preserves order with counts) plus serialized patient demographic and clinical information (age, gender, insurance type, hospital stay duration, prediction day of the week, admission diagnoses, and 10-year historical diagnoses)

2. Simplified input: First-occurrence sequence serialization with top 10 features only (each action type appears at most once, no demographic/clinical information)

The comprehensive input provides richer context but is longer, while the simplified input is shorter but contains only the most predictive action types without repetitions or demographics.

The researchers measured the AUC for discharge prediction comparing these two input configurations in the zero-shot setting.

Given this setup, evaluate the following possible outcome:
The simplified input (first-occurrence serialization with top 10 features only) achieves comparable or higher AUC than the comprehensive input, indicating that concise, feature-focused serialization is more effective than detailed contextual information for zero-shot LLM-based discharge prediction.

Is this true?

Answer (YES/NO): YES